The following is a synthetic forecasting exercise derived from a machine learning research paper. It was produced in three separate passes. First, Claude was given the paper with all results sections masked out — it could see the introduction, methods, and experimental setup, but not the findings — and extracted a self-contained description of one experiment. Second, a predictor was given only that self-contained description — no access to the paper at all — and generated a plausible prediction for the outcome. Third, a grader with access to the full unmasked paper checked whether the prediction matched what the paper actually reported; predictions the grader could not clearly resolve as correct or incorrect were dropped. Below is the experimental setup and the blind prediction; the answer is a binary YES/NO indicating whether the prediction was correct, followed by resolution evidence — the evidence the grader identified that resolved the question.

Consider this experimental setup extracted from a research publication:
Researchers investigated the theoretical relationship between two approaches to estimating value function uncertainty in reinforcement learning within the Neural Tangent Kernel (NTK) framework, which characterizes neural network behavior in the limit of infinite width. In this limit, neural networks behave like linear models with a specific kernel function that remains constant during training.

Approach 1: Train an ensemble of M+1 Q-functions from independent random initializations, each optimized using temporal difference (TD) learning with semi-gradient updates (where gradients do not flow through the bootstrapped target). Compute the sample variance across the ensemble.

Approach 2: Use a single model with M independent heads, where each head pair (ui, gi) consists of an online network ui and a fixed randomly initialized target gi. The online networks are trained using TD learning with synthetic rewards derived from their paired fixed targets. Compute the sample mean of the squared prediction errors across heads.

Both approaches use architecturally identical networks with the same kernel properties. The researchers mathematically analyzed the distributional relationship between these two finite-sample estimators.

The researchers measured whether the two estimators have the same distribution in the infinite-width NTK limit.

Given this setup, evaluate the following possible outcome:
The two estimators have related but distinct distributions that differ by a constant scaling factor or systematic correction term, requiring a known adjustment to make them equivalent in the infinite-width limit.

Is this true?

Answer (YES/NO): NO